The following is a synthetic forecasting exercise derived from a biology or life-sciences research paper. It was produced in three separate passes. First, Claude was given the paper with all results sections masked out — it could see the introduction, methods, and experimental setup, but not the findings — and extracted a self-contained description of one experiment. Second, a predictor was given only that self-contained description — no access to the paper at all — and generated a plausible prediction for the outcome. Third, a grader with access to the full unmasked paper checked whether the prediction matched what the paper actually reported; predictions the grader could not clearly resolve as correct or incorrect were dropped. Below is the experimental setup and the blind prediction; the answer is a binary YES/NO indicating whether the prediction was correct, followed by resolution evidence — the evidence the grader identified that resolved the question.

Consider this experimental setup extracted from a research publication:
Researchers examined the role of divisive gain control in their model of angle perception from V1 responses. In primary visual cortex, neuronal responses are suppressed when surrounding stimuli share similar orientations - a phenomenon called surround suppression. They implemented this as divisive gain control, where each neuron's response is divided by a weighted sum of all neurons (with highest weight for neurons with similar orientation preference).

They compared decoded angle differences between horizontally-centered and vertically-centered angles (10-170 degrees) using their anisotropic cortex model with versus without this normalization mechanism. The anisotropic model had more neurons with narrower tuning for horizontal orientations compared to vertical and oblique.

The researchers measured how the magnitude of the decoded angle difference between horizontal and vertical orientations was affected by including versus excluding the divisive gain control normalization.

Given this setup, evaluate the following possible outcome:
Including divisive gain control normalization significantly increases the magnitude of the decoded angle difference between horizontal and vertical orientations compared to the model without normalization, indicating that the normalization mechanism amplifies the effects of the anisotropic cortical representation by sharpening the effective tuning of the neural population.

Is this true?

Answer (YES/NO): YES